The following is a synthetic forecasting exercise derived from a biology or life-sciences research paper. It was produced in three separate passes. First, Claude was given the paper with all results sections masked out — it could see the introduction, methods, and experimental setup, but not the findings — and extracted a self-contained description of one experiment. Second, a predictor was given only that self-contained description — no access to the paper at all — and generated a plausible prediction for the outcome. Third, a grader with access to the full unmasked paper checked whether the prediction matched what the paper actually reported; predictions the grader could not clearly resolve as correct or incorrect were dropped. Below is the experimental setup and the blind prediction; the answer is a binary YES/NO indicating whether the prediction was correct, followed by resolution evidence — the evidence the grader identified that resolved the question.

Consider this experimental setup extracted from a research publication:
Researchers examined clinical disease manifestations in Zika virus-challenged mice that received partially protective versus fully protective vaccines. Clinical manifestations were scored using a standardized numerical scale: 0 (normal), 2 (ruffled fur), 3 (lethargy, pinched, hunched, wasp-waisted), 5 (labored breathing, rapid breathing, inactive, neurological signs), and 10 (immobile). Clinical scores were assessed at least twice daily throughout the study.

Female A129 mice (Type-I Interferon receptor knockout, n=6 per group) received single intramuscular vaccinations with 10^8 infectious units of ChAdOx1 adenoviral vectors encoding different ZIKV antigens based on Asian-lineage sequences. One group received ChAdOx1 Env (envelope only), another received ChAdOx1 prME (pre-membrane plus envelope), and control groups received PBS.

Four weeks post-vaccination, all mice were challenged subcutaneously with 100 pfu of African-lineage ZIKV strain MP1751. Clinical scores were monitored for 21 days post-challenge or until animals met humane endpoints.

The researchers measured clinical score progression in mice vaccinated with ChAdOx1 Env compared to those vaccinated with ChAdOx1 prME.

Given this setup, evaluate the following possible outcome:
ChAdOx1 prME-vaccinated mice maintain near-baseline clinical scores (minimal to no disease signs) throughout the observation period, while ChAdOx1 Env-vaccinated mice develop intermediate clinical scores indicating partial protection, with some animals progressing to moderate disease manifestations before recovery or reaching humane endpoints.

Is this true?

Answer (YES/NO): NO